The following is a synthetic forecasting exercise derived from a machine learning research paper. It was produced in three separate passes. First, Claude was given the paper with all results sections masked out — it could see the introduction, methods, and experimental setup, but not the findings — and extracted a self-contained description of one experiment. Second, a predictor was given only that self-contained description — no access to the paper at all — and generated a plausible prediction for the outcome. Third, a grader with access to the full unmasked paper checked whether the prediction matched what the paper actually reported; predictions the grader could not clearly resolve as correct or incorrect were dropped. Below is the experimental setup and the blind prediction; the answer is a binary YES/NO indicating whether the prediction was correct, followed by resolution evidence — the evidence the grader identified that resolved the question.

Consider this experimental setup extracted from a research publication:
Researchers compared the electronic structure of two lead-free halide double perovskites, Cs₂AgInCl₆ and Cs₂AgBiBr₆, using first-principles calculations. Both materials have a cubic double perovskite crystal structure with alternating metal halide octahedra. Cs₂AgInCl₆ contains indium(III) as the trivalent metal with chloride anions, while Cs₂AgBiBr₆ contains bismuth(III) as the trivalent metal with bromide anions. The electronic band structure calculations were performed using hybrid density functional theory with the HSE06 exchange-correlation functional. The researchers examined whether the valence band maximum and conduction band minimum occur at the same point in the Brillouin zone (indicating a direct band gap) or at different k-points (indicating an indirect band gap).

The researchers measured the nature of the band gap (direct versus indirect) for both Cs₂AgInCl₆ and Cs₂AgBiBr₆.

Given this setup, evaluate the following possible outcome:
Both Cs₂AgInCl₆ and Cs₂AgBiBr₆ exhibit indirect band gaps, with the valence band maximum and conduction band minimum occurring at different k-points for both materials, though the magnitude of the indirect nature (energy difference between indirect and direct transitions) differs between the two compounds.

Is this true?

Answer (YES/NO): NO